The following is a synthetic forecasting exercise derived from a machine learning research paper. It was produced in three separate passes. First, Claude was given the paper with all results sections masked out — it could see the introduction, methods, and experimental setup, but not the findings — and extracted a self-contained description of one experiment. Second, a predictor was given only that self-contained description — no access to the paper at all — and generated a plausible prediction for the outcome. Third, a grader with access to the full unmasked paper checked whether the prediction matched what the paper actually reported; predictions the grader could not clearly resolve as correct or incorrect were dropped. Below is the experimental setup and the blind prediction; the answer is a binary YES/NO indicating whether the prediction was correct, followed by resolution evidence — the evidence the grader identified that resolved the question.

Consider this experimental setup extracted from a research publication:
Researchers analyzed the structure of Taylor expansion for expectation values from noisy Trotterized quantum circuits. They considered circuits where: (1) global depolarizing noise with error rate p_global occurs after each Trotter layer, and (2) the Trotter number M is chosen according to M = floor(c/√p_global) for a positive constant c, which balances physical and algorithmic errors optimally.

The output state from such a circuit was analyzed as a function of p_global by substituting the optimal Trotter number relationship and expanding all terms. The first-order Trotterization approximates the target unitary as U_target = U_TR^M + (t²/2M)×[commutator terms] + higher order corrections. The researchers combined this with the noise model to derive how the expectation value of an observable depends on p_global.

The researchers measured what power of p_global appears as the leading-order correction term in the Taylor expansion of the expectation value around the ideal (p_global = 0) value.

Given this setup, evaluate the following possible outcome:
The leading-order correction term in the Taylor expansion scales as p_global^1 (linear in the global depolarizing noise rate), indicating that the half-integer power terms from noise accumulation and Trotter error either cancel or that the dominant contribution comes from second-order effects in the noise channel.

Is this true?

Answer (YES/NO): NO